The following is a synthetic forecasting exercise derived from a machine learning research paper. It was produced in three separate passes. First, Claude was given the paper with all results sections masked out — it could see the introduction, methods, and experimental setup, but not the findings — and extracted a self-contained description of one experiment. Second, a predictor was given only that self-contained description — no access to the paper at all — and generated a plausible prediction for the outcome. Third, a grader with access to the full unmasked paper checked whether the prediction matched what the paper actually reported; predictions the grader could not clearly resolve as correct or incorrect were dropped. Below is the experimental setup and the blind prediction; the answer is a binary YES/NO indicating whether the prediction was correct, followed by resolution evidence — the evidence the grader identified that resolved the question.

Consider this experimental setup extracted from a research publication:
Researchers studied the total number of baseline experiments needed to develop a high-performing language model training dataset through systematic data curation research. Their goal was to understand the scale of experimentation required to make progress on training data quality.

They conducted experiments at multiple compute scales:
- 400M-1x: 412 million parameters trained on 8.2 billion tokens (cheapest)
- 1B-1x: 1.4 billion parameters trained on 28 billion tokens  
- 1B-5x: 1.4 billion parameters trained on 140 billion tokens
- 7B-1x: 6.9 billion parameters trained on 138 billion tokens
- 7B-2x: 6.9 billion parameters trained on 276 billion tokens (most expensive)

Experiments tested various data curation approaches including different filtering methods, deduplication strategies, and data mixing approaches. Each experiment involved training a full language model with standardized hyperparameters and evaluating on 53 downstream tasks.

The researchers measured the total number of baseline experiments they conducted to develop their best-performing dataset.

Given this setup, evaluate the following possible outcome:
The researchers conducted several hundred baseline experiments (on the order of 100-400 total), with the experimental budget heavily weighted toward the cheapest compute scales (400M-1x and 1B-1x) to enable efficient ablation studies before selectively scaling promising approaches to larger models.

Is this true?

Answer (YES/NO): NO